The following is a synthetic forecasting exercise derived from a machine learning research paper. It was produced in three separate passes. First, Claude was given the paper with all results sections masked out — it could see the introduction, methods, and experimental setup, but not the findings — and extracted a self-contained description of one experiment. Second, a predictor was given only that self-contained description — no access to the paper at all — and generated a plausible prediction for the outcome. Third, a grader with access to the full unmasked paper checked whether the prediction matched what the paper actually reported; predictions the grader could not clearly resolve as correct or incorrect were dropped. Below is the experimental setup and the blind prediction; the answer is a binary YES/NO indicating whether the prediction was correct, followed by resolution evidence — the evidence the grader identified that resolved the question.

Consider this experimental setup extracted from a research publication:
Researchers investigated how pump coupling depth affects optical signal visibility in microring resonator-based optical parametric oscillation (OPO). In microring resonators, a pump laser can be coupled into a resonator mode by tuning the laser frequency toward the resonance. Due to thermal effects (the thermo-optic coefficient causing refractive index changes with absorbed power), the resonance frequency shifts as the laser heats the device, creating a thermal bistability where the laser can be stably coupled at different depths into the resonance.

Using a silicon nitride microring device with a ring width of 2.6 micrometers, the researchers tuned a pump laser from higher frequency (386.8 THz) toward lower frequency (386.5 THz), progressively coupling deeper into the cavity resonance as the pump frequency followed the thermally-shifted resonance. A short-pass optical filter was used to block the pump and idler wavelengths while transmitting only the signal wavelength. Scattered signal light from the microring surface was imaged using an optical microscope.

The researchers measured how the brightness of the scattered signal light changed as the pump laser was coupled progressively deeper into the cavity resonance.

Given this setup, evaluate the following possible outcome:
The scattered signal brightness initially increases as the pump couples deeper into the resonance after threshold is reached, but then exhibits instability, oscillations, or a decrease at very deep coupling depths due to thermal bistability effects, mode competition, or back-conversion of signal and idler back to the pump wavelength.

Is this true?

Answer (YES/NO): NO